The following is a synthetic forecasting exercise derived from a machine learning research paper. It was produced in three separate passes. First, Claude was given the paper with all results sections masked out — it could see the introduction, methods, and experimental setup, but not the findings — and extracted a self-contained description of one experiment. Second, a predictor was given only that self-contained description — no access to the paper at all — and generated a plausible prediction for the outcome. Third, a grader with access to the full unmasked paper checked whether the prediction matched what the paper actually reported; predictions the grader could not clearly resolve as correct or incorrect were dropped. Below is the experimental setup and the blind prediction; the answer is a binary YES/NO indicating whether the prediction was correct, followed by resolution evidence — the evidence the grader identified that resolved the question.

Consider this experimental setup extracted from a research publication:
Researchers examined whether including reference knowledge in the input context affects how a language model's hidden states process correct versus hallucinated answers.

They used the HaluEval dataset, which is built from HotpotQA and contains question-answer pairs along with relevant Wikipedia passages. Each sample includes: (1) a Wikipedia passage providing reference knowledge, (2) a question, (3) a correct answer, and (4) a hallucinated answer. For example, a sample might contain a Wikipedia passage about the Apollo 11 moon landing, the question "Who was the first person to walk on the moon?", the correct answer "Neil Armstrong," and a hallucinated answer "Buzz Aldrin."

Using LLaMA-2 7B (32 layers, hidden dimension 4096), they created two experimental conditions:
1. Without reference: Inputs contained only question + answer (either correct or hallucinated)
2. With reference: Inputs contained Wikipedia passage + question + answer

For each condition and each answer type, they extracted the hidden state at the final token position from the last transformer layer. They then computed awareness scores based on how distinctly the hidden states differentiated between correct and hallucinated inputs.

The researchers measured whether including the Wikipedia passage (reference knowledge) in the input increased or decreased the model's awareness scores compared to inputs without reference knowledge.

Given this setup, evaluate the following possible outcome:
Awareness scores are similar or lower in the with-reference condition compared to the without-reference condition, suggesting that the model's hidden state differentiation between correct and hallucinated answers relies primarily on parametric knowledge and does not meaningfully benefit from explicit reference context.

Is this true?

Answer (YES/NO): NO